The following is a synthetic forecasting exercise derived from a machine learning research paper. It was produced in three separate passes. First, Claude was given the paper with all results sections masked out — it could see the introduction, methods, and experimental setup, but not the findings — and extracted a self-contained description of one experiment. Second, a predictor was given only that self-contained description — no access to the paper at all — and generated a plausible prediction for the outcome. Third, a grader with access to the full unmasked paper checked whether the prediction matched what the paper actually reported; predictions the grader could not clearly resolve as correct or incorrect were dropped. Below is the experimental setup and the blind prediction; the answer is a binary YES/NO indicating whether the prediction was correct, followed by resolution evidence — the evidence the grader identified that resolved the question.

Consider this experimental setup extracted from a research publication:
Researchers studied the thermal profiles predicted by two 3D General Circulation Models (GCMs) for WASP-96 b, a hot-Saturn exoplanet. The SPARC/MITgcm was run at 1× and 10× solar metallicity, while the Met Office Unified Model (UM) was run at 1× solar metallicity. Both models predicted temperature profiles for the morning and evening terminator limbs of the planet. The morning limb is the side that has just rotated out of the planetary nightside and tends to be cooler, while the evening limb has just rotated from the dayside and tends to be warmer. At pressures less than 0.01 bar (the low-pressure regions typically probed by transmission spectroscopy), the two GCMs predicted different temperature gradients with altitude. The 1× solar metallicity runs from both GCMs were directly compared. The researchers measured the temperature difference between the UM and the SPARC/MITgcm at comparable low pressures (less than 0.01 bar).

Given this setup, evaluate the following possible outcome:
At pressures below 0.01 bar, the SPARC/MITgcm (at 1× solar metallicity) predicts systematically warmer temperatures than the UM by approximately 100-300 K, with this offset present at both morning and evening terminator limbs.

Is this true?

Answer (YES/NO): NO